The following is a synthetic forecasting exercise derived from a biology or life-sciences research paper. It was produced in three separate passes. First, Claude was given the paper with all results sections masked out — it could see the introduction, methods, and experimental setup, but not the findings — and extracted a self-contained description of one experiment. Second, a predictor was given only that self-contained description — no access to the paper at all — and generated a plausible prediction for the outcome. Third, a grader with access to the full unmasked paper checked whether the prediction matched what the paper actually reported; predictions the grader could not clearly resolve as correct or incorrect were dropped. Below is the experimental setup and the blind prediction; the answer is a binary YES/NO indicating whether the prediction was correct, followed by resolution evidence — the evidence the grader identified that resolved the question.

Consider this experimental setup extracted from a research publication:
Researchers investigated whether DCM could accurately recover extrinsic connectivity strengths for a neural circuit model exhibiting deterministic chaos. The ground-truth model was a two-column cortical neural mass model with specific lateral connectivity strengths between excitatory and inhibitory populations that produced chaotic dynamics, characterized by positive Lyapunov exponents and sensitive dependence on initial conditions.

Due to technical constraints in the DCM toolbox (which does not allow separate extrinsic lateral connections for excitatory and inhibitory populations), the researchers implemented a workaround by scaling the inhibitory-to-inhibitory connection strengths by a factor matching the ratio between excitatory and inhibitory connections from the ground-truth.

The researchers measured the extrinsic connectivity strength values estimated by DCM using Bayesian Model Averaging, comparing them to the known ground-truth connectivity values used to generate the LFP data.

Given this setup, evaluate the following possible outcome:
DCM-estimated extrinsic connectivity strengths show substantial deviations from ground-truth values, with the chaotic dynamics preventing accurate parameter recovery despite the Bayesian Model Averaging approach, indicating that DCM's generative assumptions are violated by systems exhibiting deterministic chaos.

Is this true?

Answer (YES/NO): YES